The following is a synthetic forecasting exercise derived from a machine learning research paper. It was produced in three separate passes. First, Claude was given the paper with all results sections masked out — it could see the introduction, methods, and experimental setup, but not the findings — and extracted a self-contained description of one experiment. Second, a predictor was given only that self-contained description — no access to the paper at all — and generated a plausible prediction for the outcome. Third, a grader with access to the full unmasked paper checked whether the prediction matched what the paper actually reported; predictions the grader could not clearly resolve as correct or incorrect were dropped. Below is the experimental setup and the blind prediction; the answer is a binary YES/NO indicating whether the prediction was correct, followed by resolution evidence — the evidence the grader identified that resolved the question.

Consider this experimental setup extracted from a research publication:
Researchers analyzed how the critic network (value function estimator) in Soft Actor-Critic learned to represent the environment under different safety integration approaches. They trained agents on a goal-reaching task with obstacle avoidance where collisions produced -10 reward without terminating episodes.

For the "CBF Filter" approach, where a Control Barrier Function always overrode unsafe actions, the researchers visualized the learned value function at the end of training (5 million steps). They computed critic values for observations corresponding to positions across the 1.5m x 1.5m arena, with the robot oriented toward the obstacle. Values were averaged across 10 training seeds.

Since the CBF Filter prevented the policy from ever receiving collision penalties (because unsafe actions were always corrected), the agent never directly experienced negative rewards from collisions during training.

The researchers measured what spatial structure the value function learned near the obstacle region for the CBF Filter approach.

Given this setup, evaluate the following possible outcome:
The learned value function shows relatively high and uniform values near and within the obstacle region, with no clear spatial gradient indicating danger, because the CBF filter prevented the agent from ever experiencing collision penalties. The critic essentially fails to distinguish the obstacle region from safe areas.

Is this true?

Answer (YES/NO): YES